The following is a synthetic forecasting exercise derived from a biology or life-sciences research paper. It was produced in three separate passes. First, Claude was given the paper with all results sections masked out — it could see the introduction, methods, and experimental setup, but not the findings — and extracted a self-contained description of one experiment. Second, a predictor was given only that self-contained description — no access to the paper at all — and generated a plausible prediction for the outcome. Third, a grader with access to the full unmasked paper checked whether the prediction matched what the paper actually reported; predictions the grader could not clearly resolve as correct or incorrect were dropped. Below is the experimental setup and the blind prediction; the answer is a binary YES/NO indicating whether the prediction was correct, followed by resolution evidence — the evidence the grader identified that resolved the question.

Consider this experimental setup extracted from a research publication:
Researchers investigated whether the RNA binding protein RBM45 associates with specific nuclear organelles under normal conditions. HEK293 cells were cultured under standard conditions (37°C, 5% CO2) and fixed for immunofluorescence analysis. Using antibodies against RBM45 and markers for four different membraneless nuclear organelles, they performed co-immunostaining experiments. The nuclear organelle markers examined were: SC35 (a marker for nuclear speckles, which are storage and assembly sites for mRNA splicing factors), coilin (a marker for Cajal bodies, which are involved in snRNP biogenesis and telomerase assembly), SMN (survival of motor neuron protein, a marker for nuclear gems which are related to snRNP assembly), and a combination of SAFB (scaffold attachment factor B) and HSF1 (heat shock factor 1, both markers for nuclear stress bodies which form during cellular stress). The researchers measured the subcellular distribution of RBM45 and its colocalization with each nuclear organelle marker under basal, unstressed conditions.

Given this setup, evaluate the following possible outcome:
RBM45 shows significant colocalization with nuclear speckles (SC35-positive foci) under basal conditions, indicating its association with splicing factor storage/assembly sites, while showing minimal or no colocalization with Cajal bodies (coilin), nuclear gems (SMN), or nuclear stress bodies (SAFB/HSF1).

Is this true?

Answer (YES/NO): NO